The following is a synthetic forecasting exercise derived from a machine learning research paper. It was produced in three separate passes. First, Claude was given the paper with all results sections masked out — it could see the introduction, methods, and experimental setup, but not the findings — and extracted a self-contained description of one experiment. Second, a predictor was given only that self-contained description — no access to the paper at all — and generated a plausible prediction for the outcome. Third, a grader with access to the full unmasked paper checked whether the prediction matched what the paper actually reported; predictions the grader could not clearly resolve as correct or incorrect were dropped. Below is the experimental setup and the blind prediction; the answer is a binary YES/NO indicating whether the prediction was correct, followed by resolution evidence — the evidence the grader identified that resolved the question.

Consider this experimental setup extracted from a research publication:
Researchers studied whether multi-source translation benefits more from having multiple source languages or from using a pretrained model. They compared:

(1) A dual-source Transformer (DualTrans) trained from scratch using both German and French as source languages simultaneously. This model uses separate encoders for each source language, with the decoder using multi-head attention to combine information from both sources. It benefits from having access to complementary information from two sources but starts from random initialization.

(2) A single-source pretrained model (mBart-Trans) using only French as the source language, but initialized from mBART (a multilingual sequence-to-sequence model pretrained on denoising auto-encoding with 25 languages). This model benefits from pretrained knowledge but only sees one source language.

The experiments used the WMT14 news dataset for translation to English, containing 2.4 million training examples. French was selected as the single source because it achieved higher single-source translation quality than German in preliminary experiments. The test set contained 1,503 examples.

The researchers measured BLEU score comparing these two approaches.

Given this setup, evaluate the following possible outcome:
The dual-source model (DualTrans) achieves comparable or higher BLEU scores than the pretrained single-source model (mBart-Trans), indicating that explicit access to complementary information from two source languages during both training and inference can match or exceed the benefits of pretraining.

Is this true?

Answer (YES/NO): YES